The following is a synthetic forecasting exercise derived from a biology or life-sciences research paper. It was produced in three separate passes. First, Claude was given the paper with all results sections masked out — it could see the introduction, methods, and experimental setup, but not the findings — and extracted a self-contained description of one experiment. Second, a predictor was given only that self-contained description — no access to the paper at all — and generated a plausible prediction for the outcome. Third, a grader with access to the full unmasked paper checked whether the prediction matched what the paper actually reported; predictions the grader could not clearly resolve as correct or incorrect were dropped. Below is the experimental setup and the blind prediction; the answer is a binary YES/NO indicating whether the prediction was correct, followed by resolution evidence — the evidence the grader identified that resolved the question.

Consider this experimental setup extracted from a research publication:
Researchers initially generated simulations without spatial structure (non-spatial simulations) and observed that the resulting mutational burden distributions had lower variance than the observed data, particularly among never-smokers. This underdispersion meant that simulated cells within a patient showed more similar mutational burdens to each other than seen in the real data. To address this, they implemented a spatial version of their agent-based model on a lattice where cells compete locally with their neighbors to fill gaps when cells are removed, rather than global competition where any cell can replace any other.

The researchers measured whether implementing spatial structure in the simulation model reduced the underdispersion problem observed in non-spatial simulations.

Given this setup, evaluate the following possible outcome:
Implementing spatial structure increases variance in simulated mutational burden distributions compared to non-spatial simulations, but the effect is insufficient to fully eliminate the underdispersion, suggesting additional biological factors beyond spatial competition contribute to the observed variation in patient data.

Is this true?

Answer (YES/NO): YES